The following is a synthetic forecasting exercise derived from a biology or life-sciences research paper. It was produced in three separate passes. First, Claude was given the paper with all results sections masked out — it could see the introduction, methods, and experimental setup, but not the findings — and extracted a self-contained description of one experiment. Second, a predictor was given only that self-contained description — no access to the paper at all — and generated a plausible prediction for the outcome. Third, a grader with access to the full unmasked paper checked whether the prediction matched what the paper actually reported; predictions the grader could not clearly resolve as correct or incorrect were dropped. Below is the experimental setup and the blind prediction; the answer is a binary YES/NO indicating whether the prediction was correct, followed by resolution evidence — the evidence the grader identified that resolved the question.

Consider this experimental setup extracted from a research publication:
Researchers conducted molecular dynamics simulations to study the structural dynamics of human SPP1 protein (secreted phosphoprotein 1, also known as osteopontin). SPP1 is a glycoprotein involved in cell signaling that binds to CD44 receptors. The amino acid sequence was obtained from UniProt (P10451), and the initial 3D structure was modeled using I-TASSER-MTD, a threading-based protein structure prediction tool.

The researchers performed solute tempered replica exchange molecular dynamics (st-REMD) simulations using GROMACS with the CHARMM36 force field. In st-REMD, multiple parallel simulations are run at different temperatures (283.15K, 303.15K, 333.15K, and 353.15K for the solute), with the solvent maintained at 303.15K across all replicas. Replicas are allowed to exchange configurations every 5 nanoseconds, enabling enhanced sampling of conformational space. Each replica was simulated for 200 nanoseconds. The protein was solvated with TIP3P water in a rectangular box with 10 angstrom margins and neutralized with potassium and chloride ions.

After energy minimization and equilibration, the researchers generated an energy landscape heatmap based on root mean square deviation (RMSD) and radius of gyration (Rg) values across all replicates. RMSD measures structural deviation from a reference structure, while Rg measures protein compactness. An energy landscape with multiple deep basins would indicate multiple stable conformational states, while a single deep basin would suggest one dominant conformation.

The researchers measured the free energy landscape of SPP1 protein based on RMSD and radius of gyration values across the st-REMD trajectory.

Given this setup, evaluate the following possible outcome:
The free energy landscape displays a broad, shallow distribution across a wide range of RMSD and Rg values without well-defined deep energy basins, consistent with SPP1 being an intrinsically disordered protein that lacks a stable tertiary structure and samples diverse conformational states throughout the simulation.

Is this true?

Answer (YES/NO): NO